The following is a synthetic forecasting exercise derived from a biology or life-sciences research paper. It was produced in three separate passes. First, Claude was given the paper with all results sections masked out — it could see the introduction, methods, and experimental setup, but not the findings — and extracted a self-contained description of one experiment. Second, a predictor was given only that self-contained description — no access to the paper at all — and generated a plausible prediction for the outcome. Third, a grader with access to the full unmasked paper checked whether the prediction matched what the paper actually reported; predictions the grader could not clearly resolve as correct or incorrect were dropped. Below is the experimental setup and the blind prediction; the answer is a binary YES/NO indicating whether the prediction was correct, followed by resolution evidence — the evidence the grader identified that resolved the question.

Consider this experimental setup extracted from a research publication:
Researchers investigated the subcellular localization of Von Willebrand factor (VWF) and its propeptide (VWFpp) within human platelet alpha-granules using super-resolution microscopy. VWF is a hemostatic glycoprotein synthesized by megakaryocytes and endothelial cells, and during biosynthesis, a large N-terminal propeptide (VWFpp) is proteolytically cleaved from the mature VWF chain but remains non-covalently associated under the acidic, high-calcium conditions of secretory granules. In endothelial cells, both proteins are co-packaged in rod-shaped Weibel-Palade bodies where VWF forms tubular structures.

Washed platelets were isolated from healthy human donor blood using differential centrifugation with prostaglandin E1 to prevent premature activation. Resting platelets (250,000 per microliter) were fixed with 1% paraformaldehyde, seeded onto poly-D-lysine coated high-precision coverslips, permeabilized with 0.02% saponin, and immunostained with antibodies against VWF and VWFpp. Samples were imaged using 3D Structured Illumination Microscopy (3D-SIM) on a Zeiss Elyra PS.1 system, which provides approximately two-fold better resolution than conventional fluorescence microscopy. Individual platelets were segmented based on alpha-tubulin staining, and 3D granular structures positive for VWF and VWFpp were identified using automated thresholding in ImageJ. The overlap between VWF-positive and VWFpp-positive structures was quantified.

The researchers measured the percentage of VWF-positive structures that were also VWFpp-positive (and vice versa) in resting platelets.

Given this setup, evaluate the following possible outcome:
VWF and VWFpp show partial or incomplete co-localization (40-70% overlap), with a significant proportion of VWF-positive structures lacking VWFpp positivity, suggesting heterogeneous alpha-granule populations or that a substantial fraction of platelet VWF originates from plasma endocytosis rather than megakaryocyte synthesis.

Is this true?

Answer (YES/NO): NO